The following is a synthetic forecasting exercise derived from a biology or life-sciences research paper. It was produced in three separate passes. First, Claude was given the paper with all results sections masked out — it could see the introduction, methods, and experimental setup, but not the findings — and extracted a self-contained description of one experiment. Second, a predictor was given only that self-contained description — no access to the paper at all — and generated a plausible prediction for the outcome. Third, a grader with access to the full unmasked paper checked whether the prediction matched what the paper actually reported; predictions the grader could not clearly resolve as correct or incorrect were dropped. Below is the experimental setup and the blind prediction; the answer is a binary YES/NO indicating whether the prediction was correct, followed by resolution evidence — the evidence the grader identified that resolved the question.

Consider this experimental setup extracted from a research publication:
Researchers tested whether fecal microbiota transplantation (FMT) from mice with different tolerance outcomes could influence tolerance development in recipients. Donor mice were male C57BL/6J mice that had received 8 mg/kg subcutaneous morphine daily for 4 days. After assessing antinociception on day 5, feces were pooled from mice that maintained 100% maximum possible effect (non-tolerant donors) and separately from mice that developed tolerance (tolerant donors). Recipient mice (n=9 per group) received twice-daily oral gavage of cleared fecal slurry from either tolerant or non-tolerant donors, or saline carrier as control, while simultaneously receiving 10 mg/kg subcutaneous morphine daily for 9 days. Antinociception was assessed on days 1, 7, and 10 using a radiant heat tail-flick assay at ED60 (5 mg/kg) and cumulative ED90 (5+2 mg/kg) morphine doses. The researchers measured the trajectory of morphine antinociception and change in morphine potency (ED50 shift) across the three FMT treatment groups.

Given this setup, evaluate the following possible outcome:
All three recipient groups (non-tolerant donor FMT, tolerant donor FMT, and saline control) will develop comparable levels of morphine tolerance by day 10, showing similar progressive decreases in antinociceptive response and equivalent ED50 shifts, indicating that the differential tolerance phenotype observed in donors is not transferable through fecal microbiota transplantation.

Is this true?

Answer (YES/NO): NO